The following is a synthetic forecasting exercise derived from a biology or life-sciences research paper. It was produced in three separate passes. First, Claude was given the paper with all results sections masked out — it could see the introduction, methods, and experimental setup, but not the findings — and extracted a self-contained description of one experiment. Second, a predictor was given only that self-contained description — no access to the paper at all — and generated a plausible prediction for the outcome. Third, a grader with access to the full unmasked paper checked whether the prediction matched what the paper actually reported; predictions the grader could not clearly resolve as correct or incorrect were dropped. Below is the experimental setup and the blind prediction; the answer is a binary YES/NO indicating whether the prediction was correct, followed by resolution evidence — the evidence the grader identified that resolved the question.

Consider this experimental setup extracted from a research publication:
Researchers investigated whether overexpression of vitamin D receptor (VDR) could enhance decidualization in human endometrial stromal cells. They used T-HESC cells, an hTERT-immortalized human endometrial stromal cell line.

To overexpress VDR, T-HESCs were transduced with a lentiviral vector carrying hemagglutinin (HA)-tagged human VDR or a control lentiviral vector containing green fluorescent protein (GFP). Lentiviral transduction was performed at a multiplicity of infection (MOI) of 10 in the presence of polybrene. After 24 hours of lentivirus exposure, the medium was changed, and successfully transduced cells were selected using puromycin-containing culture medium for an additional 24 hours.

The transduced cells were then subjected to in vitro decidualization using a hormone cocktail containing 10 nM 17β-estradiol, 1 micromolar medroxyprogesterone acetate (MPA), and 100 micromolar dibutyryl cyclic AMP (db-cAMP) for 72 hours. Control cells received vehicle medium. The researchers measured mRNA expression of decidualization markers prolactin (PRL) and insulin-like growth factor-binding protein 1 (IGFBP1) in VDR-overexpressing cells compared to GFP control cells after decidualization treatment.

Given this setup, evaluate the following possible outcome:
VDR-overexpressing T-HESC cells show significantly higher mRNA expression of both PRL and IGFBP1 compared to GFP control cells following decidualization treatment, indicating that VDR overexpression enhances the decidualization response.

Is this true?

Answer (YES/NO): NO